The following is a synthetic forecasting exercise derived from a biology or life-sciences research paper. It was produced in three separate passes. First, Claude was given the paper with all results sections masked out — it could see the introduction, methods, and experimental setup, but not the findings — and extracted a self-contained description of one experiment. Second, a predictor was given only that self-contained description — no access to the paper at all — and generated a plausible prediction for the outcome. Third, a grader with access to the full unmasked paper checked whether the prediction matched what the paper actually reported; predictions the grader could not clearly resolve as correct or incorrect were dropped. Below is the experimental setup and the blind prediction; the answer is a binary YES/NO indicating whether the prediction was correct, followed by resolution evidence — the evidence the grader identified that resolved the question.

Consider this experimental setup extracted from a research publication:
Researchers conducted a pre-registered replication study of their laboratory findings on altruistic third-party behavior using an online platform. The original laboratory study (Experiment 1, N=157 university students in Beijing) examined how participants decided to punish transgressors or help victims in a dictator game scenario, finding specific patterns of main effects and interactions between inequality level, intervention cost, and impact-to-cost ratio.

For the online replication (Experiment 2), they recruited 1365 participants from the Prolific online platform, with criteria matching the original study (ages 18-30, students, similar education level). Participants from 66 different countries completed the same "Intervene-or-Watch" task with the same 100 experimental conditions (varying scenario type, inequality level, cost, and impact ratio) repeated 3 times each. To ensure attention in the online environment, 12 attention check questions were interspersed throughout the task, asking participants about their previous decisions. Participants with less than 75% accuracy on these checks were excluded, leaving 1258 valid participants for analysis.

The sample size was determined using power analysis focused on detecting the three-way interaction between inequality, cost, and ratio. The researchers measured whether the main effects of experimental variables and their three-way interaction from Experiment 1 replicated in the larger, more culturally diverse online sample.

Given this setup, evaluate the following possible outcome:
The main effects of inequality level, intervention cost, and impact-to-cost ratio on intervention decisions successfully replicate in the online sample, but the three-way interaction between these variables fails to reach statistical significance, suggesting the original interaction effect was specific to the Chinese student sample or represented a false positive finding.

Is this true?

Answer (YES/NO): NO